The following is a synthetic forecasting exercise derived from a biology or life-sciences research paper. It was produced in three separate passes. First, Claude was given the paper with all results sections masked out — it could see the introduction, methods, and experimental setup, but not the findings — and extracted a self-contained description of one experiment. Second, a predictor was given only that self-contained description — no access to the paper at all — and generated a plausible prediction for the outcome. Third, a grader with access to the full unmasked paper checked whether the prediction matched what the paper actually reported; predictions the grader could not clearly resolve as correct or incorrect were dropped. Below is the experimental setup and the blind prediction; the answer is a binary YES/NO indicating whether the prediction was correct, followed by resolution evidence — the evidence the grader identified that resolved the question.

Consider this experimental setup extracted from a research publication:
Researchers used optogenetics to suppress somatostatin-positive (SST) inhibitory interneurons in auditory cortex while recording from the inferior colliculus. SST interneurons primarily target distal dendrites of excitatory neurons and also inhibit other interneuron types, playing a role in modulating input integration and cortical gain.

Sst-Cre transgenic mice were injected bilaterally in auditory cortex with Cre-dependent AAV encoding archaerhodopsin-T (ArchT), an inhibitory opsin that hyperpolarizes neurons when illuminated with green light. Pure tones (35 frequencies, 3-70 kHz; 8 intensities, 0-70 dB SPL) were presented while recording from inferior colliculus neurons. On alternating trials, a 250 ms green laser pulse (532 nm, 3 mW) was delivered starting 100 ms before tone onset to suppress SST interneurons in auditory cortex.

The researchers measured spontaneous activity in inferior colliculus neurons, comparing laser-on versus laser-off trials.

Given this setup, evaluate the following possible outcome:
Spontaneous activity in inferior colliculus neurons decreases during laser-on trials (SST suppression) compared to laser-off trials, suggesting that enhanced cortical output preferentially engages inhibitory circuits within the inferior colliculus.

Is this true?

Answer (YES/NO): NO